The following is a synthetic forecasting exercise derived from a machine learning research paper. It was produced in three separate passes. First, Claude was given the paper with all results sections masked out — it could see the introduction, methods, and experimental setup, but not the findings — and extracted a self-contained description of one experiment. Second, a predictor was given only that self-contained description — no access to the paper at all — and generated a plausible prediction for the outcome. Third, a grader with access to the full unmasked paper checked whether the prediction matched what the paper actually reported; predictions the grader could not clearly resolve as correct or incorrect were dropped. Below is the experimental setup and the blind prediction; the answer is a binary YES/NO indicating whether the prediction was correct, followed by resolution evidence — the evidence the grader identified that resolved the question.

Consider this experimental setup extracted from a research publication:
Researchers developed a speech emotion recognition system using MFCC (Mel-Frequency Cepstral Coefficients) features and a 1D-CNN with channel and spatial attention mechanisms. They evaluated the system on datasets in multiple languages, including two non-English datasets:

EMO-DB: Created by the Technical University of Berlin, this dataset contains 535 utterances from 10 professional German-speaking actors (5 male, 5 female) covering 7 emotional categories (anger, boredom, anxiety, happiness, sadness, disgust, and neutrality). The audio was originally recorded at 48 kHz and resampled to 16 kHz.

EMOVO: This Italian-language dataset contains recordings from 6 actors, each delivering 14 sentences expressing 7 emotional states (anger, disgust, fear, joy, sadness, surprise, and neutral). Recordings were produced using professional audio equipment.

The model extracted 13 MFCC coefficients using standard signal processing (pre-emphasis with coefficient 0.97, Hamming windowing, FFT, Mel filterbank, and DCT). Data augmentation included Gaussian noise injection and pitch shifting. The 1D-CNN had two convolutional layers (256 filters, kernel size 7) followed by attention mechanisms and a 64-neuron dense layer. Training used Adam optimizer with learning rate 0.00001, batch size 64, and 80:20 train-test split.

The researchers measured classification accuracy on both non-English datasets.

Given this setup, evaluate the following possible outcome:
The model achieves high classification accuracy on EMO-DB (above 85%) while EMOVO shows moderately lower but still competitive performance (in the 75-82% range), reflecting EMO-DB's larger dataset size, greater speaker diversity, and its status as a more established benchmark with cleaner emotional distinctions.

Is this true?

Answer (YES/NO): NO